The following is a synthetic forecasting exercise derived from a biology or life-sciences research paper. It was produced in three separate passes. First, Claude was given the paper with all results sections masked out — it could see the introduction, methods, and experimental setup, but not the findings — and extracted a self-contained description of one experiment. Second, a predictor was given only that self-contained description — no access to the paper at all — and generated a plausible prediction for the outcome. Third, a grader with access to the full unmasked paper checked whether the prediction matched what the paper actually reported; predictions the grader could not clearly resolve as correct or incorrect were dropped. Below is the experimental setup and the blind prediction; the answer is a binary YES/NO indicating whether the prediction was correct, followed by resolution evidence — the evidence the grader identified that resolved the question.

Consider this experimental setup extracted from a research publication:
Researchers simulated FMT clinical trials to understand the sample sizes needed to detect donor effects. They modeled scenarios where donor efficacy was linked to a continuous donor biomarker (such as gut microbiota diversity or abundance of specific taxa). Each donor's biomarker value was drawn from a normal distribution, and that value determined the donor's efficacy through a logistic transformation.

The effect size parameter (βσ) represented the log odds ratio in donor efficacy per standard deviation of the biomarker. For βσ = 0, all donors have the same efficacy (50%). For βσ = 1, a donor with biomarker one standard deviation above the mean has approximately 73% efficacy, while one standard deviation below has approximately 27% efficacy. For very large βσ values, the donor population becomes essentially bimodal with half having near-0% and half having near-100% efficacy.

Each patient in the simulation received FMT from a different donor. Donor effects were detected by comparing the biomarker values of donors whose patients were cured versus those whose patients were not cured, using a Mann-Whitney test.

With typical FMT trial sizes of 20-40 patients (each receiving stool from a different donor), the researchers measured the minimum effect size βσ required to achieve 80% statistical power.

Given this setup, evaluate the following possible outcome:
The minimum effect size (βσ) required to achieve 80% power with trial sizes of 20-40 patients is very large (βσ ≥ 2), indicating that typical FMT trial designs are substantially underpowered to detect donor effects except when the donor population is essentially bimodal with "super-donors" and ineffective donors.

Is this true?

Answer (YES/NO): NO